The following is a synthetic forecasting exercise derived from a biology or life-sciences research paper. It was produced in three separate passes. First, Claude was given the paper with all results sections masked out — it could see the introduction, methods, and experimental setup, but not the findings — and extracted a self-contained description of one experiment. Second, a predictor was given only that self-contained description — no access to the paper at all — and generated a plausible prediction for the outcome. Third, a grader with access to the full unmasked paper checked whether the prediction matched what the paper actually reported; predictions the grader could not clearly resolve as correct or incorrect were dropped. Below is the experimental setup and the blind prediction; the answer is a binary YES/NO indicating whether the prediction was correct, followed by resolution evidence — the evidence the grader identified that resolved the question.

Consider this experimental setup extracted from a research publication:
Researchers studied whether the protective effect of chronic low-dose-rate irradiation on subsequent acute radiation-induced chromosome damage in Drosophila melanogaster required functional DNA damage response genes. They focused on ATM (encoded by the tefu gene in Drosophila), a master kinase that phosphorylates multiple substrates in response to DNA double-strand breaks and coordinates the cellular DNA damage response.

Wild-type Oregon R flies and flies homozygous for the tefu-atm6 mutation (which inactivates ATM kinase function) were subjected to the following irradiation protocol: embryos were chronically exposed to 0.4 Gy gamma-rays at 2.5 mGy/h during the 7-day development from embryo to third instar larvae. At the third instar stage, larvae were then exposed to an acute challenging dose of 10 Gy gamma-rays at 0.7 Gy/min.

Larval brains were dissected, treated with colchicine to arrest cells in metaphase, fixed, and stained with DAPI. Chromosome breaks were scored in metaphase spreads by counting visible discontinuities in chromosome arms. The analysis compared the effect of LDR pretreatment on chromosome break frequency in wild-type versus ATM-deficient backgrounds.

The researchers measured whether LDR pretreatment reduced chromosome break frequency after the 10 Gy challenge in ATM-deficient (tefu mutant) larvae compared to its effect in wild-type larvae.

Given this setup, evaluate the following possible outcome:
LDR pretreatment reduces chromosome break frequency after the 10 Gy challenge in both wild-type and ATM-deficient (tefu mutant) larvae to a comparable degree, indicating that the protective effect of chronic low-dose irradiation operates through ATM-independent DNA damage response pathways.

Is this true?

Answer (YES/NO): NO